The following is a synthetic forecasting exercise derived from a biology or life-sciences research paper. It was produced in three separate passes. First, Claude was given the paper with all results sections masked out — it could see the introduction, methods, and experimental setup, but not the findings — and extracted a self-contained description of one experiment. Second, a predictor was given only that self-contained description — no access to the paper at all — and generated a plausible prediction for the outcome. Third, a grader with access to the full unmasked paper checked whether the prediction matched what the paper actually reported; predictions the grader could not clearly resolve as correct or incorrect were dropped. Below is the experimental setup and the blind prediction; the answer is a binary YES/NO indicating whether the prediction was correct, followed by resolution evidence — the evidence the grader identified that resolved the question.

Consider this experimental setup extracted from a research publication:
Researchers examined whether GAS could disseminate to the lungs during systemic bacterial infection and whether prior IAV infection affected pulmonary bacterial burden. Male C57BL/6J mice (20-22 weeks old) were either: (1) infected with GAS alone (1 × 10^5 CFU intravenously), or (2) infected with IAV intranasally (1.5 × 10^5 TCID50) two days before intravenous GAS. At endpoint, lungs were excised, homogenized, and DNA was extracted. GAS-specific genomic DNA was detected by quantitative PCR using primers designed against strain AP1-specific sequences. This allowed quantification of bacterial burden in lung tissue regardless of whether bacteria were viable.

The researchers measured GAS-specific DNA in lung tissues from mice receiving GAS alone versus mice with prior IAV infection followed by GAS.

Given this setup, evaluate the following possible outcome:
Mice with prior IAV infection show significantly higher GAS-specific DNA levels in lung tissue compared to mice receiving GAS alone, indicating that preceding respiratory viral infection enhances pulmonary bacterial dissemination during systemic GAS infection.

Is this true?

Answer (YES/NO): NO